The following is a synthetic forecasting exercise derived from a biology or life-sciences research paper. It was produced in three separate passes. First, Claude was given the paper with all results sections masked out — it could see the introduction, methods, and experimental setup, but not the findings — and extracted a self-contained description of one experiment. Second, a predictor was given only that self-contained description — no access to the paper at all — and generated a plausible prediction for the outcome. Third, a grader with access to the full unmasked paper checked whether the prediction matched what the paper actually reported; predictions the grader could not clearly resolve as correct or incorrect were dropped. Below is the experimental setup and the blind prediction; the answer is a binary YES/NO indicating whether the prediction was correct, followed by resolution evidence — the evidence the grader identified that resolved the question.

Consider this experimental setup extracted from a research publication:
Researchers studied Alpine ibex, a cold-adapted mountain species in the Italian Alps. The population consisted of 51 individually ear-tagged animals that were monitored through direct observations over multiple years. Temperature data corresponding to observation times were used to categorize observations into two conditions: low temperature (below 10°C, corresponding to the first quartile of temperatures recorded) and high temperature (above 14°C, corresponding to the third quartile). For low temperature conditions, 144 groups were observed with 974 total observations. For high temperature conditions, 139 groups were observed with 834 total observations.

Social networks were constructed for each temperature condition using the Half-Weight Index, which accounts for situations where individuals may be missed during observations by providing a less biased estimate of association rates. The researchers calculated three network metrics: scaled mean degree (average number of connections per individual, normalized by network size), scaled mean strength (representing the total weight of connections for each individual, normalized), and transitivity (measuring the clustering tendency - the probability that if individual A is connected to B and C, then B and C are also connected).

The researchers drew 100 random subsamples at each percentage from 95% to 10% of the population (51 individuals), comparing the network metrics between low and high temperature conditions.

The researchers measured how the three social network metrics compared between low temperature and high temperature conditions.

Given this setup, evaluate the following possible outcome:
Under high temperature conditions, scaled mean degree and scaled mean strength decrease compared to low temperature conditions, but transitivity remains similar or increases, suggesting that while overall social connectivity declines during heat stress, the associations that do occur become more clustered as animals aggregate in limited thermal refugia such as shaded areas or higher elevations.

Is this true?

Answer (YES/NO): NO